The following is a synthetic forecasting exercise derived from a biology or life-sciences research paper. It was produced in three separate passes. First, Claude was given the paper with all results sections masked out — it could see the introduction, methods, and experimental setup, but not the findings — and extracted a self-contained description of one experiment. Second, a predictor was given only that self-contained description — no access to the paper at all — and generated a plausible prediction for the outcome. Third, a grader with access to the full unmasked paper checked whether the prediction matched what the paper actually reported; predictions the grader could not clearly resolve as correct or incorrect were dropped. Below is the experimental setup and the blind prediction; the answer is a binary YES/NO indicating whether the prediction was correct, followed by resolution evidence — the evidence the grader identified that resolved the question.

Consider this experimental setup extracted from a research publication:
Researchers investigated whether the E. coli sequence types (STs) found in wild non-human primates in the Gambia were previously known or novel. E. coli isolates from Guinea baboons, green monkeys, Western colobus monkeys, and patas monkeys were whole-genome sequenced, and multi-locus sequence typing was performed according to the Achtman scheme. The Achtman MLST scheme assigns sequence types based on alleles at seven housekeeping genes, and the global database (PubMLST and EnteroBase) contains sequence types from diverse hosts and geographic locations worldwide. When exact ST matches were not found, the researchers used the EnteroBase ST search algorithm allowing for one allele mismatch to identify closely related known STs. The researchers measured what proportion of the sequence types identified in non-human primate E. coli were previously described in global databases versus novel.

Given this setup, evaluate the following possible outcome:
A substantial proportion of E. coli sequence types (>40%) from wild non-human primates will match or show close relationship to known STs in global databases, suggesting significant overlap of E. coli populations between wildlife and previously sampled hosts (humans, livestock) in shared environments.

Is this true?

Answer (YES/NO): YES